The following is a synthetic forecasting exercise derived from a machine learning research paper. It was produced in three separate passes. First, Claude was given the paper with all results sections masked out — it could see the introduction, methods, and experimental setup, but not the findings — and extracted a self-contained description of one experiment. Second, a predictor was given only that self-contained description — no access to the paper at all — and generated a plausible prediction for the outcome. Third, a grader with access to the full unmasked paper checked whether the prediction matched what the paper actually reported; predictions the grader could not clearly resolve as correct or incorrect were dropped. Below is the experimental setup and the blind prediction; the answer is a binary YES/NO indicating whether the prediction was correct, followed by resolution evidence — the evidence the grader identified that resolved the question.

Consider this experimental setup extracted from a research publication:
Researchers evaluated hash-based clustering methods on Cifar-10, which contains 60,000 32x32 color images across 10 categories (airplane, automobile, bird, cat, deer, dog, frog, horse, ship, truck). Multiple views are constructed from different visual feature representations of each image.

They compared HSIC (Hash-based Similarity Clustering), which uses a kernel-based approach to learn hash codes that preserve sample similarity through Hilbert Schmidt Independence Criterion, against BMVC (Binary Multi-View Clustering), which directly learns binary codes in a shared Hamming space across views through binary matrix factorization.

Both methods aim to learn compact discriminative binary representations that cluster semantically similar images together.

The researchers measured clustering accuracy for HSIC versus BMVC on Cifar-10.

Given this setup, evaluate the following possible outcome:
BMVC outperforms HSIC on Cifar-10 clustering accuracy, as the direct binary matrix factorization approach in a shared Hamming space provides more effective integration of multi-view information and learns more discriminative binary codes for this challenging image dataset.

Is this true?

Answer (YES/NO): YES